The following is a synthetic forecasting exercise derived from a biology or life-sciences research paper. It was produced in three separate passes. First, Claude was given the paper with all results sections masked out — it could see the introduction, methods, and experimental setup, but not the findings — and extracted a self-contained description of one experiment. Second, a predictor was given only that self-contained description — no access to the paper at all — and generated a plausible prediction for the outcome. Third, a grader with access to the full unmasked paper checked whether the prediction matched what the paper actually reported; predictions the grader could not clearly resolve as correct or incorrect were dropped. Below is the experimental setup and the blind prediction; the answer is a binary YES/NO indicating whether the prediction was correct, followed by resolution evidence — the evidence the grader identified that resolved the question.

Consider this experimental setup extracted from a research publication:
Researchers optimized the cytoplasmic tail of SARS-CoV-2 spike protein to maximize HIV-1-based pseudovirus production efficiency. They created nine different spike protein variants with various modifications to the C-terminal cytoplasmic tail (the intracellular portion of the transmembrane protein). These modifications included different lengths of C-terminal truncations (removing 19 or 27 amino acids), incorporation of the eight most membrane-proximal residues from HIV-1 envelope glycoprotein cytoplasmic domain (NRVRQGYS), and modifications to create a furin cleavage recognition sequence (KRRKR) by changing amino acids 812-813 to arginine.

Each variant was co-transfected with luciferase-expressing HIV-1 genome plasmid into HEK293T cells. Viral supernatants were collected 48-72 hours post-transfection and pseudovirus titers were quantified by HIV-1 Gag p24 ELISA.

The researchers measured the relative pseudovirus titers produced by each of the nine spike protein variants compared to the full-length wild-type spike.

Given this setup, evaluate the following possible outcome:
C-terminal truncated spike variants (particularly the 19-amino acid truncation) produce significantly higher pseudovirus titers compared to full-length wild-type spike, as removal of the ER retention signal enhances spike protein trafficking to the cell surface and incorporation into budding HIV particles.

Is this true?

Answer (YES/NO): YES